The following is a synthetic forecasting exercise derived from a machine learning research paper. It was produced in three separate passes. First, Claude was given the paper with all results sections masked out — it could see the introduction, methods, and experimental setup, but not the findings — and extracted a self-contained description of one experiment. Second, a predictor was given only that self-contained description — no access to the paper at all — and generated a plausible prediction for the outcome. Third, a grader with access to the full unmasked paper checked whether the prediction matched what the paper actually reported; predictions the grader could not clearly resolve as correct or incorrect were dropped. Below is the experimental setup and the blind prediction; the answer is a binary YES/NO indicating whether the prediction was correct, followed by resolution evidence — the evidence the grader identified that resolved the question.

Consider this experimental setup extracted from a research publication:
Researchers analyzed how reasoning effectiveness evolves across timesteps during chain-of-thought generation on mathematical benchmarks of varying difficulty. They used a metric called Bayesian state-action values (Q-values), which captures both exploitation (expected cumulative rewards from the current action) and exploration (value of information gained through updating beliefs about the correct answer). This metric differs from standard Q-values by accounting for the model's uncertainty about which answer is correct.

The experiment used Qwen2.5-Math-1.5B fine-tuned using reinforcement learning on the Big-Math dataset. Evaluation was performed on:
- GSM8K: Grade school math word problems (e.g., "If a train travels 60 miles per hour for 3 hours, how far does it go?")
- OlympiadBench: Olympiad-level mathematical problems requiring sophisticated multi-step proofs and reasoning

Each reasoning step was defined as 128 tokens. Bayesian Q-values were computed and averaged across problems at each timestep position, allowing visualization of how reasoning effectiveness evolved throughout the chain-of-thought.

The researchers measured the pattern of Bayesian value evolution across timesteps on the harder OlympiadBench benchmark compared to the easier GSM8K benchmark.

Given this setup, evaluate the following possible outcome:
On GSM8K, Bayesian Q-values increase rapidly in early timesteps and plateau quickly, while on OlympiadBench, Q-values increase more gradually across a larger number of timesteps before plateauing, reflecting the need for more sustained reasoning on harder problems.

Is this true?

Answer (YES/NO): NO